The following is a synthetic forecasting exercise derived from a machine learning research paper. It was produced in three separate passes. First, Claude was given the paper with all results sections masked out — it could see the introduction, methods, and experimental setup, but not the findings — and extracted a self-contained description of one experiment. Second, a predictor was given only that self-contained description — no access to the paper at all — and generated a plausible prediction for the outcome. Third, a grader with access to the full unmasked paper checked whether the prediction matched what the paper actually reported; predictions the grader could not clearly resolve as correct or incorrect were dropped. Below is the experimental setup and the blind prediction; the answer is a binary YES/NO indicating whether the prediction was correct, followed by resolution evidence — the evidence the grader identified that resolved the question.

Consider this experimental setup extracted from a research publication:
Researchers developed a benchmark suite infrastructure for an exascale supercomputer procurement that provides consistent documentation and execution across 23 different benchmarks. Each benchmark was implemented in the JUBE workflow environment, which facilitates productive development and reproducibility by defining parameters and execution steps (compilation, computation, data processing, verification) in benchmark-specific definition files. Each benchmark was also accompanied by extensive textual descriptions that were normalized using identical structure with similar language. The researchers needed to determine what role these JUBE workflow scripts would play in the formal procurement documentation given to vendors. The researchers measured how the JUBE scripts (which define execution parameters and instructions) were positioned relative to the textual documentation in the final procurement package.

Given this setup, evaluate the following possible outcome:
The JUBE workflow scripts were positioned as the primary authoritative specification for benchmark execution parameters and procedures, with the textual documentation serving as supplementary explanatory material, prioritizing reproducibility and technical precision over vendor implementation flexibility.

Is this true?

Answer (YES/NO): NO